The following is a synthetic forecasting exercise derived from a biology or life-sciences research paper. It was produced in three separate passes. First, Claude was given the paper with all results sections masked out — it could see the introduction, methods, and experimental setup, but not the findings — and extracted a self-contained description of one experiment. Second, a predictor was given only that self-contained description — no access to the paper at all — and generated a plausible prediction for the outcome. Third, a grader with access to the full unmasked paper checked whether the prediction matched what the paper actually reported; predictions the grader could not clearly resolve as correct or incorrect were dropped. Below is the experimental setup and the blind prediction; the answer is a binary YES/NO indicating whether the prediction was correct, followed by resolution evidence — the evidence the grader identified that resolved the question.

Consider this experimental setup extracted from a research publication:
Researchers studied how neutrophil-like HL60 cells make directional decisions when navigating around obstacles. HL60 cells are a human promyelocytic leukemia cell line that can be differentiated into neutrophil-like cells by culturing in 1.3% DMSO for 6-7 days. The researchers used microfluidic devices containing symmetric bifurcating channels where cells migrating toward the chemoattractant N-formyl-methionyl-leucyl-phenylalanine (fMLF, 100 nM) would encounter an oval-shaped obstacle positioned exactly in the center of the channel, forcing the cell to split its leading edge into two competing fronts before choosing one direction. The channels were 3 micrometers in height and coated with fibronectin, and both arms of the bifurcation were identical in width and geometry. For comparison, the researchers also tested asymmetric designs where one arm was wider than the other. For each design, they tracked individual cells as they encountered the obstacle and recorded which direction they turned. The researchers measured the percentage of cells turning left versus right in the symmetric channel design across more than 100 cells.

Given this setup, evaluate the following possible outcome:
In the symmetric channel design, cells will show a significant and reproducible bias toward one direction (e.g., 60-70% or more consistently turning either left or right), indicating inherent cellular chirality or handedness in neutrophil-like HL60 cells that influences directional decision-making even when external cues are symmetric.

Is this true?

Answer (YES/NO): NO